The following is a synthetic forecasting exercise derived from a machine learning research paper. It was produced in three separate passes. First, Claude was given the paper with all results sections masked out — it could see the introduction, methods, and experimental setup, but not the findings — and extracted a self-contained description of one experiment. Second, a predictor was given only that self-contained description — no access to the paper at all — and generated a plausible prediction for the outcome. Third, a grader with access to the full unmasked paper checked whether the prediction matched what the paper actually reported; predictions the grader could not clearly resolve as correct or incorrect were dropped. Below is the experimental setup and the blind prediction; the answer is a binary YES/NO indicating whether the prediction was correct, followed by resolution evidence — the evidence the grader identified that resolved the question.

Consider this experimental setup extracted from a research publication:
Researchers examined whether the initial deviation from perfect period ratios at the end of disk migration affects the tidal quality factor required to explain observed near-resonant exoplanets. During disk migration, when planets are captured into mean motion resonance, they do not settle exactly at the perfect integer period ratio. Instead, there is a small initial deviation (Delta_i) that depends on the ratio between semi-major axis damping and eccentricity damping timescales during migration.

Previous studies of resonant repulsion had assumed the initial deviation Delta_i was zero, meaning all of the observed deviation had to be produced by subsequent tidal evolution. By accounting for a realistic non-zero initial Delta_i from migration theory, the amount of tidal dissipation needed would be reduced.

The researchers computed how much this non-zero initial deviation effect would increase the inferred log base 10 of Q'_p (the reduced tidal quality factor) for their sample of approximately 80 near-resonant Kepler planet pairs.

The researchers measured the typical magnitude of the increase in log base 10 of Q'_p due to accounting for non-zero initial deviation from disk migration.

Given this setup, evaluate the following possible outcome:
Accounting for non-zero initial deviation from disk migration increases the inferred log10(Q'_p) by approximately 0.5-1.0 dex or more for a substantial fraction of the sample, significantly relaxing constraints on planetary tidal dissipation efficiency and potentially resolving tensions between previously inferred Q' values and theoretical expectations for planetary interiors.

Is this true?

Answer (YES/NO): NO